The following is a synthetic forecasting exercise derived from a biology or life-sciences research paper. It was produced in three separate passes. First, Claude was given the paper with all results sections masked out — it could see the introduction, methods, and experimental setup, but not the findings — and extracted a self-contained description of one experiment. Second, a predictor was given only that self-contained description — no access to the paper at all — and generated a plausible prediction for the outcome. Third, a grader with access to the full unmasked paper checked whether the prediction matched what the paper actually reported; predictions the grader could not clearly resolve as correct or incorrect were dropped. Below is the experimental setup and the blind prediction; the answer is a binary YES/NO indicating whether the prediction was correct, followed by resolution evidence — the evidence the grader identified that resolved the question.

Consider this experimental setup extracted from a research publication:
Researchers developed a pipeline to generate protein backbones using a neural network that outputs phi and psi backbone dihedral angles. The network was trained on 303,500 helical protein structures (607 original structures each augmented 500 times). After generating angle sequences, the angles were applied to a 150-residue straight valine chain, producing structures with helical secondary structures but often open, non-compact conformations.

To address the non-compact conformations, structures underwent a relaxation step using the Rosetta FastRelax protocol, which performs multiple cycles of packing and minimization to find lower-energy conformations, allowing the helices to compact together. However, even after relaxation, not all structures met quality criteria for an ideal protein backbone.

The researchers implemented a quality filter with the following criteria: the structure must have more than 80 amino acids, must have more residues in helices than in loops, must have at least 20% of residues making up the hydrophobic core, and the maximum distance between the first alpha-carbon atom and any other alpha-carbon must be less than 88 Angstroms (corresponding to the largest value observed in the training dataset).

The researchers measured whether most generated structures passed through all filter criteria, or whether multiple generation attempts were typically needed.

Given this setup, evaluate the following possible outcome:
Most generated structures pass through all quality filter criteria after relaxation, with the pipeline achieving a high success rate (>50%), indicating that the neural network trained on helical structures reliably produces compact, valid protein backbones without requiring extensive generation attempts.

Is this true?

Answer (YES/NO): NO